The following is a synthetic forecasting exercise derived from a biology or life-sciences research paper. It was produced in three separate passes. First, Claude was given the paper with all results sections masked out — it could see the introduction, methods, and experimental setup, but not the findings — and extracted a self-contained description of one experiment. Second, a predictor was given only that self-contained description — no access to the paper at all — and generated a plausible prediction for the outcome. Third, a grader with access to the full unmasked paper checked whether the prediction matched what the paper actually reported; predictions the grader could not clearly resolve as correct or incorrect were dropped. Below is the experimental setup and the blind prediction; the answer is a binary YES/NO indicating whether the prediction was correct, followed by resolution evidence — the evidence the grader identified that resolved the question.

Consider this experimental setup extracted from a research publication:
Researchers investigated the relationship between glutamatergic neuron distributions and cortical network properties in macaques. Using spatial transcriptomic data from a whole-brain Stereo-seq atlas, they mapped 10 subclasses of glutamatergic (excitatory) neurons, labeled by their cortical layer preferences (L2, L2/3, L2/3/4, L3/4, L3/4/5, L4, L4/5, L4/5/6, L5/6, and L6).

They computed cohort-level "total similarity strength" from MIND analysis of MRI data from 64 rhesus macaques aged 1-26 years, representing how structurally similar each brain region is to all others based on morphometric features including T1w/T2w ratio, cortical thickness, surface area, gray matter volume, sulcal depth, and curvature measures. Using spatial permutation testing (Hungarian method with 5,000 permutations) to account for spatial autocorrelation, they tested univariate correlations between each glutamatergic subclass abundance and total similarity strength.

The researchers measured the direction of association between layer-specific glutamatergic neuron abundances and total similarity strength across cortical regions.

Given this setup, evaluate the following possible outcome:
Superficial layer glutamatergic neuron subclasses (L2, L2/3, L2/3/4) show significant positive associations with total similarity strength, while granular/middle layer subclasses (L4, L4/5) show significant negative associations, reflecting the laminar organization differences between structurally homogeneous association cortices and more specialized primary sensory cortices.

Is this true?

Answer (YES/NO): NO